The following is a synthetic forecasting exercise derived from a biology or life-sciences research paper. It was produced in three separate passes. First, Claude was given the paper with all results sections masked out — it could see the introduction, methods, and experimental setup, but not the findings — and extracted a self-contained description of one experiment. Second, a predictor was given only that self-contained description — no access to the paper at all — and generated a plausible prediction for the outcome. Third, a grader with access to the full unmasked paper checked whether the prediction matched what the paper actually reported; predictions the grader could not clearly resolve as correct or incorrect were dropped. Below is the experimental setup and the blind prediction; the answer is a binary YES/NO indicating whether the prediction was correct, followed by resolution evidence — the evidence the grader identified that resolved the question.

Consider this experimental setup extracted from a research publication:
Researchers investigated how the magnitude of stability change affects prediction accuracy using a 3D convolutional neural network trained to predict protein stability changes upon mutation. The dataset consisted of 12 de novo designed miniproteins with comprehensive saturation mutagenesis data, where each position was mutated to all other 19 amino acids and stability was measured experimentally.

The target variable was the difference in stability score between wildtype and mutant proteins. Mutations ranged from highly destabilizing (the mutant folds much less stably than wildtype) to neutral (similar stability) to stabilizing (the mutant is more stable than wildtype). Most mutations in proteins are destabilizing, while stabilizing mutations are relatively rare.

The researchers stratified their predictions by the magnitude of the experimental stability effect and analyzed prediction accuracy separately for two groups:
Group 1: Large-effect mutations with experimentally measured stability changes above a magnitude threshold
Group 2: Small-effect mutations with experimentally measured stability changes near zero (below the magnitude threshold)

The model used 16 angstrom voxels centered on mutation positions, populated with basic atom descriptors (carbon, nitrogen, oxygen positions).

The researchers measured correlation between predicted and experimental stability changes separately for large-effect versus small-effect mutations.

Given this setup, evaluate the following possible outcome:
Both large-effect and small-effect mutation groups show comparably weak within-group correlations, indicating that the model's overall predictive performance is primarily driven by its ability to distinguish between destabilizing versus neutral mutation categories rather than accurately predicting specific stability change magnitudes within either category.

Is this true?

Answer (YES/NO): NO